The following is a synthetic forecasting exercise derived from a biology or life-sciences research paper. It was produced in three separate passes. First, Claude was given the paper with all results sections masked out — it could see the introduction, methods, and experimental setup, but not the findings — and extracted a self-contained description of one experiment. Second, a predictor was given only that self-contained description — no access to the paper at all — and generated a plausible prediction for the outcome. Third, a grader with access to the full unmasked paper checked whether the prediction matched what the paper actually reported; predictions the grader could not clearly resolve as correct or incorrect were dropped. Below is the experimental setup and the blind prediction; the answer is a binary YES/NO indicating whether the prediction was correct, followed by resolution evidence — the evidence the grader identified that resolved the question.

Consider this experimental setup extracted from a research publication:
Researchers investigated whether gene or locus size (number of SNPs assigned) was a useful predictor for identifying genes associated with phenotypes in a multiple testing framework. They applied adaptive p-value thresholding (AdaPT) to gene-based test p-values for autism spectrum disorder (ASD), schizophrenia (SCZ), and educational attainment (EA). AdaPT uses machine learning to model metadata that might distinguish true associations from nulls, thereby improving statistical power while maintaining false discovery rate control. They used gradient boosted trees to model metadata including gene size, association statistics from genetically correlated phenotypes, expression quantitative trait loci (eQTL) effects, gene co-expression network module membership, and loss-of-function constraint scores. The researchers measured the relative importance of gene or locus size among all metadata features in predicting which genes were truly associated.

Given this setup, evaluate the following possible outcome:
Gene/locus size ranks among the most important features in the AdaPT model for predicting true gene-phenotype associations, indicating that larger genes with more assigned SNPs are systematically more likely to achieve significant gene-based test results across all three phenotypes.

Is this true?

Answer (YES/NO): YES